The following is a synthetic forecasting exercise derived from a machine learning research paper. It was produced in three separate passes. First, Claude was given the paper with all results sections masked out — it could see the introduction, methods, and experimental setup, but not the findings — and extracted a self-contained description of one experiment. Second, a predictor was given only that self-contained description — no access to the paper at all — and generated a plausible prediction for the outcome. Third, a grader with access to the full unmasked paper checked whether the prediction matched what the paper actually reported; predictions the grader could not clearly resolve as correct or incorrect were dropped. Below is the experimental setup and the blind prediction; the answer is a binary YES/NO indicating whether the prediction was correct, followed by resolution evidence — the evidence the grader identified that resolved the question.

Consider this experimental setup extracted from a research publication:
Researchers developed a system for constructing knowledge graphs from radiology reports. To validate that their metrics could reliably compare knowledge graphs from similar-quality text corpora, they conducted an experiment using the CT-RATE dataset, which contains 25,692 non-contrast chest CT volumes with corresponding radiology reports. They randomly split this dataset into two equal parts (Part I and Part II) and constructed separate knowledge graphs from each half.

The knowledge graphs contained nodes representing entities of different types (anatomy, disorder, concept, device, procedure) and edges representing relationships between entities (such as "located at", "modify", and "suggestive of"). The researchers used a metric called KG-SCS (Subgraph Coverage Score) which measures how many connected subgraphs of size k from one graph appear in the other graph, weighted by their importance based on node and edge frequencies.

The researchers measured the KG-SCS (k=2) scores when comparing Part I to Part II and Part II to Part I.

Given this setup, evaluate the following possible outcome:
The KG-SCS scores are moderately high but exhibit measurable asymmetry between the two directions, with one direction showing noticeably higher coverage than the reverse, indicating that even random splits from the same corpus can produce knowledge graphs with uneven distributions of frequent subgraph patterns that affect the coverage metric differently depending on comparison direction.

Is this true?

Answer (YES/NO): NO